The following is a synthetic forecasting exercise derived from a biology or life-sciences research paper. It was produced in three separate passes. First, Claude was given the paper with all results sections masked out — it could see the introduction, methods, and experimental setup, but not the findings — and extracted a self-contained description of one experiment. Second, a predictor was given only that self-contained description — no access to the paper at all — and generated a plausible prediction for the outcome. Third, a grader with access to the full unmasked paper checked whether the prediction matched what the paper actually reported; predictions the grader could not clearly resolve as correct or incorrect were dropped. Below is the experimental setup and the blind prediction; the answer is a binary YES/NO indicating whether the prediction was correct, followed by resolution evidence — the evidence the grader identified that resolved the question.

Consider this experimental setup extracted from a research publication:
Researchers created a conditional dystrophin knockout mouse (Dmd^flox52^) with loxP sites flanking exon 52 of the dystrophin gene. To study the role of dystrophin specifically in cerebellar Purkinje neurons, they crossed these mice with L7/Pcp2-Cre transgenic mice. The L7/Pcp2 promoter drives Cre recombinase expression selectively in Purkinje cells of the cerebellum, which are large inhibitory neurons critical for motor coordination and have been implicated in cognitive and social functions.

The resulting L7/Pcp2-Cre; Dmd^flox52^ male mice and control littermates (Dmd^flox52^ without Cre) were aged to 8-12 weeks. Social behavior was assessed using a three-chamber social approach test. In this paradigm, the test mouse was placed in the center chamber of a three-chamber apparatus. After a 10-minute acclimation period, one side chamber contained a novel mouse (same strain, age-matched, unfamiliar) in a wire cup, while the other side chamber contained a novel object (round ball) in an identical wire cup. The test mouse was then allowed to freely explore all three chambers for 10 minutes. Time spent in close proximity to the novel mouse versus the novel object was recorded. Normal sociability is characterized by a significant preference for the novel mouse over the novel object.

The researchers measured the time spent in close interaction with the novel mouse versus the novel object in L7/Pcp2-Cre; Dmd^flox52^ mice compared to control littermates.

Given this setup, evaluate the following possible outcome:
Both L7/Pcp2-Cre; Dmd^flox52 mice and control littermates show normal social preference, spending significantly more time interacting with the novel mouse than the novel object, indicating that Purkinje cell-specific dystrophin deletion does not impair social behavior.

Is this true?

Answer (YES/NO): NO